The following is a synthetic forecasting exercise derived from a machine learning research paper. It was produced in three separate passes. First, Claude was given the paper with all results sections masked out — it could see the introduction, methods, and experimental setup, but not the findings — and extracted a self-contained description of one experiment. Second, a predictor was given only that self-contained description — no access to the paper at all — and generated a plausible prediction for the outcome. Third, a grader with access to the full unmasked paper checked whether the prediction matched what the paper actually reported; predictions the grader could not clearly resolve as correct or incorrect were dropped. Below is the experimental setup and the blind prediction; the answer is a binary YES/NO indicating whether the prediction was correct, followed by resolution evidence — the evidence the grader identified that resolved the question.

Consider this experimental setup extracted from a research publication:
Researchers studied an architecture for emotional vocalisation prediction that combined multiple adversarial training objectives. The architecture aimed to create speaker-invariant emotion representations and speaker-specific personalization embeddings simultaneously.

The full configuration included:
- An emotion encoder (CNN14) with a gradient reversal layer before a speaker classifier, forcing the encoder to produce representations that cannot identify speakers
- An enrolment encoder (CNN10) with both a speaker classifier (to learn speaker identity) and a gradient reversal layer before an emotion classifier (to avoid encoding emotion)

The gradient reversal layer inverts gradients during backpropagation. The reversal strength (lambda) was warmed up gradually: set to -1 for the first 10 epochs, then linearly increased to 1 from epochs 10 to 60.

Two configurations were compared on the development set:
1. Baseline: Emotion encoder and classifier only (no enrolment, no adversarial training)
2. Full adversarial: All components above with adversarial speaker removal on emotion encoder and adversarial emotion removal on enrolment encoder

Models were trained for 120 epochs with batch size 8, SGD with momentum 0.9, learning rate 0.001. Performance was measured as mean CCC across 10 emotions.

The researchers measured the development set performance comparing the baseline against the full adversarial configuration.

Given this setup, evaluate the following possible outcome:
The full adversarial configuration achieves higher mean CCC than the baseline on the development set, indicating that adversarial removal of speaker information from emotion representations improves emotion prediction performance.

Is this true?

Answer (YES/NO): NO